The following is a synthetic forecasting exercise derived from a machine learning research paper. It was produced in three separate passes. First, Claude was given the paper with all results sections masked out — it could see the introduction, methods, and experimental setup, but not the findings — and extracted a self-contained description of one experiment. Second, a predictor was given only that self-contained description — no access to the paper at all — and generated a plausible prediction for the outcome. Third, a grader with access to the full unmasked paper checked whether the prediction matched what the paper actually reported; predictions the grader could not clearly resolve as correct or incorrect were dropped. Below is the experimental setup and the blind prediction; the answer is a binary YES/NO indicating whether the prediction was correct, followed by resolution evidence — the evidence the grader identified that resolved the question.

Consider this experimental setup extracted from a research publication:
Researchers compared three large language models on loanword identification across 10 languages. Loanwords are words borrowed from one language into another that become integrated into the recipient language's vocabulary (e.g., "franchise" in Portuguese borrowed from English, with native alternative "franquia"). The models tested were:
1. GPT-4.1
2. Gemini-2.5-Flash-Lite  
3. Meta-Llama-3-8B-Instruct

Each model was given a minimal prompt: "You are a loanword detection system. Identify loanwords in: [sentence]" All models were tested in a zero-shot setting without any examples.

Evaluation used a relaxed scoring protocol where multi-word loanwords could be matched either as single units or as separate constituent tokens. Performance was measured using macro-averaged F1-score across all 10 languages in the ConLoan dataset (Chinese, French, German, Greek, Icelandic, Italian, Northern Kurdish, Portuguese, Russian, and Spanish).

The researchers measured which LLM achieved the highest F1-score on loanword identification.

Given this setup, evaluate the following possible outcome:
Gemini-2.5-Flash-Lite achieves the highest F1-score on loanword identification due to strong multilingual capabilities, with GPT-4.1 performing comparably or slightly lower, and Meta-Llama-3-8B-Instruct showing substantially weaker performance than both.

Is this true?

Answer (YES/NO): YES